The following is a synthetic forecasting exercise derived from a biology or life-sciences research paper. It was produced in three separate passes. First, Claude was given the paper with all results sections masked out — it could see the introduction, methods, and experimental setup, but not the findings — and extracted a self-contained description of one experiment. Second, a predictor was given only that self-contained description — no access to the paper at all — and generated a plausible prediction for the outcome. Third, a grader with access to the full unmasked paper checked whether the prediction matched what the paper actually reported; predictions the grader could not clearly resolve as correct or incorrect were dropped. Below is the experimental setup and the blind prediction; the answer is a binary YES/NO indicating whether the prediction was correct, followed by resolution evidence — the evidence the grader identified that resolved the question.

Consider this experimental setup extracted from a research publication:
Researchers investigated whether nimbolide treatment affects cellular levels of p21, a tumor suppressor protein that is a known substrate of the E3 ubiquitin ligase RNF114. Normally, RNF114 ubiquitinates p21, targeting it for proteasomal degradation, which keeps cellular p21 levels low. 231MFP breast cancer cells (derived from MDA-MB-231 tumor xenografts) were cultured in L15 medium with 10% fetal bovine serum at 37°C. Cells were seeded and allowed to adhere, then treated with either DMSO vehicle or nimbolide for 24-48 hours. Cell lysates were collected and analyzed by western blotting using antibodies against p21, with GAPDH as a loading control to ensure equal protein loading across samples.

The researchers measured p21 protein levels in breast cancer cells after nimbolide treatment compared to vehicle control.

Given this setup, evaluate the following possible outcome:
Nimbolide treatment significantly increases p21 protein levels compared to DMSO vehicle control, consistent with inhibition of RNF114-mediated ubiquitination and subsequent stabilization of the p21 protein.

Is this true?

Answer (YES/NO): YES